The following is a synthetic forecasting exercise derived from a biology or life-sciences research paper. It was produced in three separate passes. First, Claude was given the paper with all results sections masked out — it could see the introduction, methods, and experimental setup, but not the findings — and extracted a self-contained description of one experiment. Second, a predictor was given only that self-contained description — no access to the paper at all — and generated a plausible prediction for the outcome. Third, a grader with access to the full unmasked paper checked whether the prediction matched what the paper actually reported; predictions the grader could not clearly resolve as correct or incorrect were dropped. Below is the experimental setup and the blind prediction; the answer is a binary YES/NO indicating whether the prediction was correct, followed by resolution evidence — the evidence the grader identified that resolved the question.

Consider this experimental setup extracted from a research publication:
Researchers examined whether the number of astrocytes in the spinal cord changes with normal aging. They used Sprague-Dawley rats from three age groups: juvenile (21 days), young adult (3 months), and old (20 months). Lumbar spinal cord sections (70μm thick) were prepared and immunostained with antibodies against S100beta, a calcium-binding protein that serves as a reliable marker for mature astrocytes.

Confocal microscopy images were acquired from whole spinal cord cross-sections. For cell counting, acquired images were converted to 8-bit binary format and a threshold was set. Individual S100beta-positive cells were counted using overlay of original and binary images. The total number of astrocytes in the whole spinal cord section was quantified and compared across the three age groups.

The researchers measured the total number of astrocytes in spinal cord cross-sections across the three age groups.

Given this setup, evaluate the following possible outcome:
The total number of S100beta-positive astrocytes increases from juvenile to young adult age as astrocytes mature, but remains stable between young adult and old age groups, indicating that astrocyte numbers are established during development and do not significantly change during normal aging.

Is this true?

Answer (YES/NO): NO